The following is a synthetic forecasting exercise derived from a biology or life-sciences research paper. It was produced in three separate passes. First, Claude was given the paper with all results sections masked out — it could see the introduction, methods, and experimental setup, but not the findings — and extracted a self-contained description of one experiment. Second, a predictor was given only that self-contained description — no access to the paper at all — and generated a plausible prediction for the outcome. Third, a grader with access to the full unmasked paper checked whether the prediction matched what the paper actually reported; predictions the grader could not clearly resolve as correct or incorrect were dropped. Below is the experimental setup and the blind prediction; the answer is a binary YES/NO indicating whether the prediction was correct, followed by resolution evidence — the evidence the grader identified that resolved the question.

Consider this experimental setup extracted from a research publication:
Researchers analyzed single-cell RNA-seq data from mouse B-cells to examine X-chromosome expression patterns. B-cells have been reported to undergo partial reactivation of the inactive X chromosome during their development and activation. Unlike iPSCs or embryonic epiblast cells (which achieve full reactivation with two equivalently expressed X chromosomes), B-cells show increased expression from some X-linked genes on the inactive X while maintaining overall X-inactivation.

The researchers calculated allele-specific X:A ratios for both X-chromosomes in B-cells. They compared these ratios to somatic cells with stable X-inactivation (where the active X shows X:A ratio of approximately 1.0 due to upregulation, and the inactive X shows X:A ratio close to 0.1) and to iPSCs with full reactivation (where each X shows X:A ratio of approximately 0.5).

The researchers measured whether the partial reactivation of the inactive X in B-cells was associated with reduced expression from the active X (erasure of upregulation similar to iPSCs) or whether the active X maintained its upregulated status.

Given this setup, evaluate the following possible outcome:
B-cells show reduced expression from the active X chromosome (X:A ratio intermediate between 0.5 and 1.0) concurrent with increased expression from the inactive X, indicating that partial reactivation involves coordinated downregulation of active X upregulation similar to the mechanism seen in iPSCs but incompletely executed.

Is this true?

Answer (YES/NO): NO